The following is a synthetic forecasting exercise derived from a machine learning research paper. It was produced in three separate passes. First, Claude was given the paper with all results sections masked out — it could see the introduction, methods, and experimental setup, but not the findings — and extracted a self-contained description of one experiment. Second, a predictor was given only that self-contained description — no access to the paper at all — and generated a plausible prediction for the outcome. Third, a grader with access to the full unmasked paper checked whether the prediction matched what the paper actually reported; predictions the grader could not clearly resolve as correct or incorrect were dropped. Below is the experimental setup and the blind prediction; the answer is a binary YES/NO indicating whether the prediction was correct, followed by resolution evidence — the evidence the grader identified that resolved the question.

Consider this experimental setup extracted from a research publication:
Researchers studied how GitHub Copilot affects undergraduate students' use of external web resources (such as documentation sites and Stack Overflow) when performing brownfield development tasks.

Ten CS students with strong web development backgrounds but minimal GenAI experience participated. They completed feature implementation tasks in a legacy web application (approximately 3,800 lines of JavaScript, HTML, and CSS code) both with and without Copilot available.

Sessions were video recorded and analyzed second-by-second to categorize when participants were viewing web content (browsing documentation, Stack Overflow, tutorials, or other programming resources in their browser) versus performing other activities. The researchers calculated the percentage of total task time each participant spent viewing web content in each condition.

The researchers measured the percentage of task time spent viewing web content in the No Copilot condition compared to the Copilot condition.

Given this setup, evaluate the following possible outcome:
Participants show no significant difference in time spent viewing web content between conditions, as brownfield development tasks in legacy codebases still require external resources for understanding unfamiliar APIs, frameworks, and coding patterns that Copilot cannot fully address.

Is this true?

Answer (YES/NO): NO